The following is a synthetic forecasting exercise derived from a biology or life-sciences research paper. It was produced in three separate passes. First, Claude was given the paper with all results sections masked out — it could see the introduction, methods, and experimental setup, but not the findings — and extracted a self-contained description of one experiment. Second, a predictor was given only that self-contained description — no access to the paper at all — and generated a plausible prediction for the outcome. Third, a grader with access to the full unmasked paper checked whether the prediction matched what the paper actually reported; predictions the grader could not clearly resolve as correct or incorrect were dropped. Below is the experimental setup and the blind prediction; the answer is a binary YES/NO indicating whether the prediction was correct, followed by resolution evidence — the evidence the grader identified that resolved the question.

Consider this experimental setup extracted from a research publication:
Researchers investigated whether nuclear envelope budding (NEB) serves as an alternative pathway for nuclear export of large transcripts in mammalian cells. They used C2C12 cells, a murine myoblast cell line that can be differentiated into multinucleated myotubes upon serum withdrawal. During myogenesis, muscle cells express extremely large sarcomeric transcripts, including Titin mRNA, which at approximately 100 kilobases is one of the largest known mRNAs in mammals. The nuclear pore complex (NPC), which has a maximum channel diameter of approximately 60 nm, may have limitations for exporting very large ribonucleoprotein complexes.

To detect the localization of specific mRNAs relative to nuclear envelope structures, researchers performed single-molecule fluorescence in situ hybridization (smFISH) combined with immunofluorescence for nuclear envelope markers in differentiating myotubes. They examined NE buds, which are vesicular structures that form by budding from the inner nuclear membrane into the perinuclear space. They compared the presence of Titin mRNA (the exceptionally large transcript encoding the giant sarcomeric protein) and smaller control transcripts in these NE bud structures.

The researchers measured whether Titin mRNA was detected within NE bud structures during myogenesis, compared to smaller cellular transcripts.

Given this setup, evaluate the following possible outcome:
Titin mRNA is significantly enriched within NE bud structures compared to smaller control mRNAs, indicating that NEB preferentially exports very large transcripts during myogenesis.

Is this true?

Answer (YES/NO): YES